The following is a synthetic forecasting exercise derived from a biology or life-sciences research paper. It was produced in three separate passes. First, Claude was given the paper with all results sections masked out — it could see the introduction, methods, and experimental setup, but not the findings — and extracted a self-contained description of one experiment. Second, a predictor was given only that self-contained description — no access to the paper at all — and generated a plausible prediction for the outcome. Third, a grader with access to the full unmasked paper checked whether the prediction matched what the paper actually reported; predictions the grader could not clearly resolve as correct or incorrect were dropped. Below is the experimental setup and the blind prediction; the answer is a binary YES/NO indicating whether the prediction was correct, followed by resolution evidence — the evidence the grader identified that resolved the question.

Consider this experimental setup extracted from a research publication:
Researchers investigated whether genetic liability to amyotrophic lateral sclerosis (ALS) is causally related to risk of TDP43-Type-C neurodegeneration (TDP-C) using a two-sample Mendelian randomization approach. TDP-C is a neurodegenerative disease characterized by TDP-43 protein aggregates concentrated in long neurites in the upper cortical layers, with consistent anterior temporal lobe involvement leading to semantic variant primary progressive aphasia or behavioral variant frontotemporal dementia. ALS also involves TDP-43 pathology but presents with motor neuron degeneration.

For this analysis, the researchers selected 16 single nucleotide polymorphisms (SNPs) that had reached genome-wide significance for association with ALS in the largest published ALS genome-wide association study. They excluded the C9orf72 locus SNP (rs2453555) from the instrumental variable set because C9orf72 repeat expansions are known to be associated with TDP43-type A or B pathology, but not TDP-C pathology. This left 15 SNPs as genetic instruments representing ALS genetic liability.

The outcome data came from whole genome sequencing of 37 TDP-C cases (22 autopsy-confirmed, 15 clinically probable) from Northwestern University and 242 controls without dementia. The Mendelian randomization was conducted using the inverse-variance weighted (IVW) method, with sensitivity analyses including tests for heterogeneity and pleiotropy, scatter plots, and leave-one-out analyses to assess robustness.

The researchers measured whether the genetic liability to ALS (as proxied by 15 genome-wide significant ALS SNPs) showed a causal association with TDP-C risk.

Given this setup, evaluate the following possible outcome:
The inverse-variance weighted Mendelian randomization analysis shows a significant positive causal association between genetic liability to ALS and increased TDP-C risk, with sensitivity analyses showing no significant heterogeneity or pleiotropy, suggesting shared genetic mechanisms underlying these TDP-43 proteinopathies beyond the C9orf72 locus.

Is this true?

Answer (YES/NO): YES